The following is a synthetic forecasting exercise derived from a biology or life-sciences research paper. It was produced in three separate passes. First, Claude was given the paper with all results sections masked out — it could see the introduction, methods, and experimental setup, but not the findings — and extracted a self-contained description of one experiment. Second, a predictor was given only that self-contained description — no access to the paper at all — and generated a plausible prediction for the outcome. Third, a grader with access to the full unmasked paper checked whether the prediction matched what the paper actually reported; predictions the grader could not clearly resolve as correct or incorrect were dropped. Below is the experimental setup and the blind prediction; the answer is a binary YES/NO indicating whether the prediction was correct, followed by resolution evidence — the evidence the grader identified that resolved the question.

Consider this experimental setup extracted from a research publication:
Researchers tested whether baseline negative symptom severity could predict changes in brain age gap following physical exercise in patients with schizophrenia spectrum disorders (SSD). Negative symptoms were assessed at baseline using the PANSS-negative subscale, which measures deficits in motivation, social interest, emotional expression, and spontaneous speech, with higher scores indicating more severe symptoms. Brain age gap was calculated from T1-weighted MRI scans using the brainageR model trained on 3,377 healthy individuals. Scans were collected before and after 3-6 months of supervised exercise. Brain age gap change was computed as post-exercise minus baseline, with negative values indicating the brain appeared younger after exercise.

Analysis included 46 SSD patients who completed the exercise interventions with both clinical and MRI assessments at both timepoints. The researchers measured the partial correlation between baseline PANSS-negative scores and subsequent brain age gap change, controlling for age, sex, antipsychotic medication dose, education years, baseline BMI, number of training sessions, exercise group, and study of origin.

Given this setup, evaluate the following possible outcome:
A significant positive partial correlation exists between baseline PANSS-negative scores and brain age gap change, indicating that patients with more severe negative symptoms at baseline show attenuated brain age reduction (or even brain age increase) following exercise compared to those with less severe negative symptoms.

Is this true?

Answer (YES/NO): NO